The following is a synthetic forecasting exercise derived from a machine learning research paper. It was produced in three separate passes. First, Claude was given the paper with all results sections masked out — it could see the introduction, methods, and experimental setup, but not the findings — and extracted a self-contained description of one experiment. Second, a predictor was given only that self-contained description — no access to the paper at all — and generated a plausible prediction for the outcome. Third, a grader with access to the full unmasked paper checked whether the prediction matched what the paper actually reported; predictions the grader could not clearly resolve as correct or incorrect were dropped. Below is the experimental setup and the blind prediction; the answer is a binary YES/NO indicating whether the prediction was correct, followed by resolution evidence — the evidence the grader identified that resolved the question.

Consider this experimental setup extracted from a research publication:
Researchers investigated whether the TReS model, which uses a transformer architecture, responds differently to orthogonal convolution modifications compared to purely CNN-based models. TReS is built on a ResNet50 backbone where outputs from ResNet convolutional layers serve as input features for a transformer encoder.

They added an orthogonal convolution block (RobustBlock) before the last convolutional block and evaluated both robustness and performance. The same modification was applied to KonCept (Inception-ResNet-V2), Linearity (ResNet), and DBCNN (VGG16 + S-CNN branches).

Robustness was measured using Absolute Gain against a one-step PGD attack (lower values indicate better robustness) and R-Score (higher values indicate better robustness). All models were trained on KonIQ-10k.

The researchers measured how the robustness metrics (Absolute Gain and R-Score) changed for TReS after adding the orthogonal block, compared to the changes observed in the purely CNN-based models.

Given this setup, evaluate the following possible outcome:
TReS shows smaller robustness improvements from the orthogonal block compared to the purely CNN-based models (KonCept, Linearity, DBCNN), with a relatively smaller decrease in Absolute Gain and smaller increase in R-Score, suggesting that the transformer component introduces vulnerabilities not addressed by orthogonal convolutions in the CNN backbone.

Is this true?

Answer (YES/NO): NO